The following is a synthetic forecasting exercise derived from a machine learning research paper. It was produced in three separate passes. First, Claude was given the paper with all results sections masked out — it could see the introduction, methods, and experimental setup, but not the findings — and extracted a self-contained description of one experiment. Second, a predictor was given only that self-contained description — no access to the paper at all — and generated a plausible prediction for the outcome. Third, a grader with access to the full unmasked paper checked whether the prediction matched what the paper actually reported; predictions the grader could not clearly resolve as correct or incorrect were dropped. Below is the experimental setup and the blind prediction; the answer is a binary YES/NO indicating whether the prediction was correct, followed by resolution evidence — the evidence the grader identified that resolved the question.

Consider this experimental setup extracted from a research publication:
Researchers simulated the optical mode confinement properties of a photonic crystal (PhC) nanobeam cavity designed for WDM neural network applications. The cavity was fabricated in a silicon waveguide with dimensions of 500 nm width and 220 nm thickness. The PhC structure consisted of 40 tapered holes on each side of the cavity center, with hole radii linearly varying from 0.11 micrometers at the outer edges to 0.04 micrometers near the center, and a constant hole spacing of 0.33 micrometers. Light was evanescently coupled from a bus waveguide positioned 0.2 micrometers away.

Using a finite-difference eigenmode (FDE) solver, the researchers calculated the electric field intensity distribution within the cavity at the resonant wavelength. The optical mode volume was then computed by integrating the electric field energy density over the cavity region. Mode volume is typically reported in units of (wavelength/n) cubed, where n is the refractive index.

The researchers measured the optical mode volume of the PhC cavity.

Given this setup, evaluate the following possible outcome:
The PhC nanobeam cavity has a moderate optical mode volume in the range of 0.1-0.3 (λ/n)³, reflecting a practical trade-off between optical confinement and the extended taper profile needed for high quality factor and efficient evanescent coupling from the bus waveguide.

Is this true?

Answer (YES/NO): NO